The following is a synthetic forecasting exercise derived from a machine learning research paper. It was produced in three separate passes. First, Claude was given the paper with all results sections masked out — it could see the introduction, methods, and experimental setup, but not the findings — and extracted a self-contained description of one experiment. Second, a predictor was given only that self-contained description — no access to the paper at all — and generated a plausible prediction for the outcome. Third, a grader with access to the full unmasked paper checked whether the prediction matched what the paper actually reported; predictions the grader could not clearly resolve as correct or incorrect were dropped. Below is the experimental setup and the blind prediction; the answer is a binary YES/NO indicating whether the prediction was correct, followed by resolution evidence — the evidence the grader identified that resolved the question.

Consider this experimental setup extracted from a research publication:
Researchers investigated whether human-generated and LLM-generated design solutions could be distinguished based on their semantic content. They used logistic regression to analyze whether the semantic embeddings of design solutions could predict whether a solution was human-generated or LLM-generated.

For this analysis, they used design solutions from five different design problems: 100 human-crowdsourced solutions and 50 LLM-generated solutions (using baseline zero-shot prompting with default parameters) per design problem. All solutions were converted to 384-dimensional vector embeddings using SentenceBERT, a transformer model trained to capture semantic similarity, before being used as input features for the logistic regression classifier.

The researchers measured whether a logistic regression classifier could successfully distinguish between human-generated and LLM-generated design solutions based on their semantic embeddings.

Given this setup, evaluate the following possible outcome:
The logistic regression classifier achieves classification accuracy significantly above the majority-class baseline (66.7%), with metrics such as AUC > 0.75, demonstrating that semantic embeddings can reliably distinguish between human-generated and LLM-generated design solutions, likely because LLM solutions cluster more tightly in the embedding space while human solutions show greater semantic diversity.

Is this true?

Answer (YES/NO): NO